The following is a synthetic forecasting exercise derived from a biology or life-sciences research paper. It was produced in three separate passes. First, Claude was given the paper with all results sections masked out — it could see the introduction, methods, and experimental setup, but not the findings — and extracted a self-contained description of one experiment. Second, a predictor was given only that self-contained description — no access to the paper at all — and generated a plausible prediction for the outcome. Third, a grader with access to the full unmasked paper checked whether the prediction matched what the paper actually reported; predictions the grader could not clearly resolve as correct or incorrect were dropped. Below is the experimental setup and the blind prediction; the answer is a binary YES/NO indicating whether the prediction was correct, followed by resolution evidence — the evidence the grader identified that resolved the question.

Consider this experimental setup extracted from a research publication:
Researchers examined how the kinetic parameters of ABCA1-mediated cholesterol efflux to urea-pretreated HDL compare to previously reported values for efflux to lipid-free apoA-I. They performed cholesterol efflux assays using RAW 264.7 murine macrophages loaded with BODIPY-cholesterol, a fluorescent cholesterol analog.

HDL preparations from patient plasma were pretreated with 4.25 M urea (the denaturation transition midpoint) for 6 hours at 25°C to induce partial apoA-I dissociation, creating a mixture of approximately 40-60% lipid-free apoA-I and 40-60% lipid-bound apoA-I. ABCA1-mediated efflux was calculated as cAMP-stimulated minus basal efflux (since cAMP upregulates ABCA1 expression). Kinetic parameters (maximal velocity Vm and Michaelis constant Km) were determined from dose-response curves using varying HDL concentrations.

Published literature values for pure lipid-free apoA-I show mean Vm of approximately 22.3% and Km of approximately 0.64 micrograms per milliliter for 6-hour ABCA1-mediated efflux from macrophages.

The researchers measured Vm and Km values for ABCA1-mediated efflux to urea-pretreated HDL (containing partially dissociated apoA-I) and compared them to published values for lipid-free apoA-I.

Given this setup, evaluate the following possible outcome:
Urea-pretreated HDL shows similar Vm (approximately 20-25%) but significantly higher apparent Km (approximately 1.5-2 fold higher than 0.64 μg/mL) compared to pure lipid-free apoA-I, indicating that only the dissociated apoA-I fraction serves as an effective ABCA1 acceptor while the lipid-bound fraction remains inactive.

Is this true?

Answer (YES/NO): NO